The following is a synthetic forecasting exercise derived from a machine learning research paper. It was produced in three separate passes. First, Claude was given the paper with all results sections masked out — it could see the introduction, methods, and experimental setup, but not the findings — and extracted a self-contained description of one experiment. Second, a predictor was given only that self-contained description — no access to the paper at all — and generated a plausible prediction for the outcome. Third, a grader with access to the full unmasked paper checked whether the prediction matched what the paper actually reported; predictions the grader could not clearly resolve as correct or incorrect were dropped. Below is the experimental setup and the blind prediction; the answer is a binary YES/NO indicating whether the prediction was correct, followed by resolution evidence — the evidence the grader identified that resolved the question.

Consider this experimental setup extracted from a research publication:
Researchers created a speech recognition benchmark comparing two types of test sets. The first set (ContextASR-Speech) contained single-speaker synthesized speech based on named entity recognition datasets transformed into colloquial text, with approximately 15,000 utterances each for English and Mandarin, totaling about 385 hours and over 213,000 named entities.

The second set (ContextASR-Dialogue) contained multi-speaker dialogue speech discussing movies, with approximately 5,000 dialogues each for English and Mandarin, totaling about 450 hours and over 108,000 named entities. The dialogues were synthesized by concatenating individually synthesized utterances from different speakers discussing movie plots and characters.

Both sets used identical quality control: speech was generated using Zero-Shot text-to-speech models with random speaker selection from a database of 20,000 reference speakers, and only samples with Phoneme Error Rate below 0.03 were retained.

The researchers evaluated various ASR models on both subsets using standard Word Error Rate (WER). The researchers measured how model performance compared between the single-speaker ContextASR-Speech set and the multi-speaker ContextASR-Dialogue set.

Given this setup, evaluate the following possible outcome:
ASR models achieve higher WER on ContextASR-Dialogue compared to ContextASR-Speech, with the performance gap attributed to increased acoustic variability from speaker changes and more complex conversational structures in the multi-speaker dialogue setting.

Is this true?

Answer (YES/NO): NO